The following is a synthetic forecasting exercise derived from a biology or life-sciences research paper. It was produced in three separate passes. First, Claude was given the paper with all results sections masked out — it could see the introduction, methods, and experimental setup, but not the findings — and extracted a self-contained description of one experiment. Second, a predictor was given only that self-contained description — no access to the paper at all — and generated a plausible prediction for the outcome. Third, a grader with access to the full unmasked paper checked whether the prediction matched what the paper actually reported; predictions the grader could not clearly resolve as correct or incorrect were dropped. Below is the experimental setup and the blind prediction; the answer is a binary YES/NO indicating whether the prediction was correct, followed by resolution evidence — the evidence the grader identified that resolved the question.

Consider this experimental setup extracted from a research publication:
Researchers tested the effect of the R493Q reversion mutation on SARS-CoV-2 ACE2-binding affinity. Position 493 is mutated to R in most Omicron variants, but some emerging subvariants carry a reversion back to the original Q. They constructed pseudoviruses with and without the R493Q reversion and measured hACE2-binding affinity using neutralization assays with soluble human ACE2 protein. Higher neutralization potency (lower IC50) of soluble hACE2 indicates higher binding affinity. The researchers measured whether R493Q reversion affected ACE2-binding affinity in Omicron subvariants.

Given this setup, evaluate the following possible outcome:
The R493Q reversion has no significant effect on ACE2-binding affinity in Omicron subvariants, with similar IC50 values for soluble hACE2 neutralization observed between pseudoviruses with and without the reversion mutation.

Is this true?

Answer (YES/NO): NO